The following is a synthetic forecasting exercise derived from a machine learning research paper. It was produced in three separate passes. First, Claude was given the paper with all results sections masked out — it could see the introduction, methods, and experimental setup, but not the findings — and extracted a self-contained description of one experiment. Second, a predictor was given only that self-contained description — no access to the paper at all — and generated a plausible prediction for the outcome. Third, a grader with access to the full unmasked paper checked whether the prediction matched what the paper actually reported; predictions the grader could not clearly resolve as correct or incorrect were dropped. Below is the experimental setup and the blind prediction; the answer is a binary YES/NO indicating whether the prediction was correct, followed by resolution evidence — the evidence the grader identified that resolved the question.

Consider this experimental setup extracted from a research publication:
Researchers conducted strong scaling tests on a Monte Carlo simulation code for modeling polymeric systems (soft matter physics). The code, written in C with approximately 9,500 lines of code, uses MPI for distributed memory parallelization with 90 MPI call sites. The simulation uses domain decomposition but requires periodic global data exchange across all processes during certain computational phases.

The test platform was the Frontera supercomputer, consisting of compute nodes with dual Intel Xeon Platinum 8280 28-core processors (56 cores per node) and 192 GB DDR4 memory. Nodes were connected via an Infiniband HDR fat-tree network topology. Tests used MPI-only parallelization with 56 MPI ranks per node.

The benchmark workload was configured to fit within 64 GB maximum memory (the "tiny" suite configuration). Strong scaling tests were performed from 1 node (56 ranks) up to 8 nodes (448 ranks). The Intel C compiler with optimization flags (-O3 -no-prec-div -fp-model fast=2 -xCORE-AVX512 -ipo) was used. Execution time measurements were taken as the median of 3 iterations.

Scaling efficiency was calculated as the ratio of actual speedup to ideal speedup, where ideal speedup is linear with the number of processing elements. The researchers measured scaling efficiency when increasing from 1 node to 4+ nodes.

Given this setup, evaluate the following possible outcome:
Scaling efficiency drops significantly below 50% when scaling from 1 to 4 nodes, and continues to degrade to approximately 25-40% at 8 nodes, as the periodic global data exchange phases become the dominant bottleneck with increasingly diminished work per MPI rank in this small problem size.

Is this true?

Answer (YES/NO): NO